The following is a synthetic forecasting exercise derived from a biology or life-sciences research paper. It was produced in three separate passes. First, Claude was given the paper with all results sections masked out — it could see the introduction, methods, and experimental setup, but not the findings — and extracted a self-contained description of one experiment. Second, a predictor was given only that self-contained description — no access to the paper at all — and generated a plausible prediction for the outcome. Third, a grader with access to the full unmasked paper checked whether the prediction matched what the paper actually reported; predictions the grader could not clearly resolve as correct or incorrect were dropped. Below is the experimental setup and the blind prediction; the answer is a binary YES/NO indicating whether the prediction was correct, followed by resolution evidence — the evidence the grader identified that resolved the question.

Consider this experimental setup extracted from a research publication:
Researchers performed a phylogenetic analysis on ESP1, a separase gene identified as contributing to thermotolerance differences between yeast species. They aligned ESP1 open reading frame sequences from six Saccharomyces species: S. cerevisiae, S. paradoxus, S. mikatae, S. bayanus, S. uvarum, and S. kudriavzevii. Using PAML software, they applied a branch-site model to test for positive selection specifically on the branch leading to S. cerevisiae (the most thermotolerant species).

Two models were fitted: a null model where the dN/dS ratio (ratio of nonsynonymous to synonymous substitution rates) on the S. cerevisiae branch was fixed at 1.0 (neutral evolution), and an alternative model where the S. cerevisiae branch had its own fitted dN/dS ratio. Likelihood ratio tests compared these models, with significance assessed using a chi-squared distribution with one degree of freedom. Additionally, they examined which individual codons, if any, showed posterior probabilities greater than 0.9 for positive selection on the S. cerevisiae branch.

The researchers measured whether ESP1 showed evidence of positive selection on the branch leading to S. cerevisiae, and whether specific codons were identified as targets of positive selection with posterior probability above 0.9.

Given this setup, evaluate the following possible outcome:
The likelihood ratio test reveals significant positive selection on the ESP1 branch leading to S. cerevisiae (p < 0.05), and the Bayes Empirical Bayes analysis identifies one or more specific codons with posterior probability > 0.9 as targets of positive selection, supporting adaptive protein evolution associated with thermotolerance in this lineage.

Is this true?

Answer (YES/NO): NO